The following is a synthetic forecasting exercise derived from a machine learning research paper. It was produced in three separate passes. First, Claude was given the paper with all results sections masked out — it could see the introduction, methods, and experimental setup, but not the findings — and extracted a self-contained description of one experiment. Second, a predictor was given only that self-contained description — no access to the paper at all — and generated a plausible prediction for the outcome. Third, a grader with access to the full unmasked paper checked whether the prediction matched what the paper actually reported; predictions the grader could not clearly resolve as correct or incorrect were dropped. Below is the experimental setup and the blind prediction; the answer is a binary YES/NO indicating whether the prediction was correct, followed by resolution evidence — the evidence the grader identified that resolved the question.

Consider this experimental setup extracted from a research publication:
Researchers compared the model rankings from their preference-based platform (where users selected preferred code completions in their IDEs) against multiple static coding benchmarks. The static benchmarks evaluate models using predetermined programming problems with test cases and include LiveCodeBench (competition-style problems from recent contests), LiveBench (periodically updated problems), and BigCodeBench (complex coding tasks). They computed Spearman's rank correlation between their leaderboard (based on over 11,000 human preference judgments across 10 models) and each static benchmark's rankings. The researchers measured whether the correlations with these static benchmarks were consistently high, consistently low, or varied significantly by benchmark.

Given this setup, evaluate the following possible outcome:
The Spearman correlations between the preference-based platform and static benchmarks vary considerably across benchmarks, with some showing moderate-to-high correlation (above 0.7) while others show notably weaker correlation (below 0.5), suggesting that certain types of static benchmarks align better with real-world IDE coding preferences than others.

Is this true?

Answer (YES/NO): NO